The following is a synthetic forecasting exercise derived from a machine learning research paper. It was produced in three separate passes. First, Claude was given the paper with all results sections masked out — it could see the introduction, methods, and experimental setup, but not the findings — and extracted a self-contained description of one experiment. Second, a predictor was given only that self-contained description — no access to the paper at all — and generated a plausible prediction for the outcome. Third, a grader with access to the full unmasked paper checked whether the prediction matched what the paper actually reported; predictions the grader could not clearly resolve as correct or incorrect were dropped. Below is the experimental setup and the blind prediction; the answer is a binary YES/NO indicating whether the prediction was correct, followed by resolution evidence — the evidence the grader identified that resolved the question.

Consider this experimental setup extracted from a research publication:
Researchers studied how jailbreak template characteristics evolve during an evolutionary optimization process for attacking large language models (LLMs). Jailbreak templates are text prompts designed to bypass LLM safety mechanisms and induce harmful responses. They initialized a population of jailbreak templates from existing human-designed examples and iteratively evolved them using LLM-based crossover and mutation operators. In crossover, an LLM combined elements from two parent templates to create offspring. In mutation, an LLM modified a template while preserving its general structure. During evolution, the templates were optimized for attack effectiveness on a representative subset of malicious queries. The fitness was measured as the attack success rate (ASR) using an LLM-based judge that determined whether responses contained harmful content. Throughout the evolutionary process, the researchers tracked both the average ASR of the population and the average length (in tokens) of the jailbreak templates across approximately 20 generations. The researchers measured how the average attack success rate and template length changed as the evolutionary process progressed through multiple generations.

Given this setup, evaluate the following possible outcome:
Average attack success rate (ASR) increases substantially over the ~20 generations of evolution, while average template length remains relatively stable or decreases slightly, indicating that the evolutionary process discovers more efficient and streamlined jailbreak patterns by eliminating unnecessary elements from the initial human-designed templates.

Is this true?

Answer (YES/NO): NO